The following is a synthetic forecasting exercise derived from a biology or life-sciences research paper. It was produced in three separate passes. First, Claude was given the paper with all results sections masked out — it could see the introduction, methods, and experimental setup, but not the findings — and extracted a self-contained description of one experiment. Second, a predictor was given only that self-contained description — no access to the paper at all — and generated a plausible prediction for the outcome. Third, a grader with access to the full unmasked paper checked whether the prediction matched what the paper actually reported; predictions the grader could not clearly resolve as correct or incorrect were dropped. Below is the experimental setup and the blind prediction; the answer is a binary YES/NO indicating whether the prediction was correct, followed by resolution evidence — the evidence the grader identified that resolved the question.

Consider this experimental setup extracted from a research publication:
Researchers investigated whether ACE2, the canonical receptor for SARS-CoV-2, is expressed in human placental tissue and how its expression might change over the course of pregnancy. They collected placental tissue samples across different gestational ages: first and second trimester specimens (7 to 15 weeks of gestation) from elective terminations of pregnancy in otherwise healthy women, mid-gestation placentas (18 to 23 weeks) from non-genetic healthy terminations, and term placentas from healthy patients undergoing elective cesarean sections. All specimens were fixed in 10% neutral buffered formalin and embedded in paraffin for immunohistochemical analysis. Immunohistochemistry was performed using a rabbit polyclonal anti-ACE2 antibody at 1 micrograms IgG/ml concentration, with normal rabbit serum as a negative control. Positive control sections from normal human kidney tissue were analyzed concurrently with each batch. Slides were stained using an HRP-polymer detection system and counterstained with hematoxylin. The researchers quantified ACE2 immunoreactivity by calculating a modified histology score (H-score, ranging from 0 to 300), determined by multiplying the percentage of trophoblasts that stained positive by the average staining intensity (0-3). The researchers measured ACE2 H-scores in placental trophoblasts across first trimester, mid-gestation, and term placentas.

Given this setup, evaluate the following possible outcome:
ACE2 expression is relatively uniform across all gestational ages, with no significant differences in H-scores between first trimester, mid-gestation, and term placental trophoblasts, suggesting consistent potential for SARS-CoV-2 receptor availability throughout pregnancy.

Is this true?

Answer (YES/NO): NO